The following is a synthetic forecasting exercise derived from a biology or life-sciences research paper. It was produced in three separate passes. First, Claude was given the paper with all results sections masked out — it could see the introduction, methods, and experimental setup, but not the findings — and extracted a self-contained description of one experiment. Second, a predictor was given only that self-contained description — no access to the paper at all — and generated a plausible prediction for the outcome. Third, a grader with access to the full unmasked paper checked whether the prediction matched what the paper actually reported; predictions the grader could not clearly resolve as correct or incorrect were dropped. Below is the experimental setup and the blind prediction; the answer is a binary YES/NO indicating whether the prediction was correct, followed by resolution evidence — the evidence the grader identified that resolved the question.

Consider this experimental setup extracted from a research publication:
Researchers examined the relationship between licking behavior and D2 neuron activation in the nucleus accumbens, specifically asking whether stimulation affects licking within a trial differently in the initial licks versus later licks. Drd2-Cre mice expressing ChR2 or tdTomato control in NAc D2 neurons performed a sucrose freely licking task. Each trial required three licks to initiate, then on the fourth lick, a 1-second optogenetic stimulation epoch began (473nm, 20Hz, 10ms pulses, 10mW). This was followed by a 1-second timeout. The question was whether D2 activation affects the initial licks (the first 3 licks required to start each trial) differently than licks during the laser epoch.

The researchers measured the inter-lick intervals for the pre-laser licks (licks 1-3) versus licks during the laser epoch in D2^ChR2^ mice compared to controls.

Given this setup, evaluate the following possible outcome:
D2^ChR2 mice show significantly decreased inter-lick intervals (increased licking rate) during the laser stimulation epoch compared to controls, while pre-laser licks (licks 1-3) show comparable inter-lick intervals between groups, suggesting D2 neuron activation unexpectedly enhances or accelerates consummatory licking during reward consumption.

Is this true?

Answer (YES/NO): NO